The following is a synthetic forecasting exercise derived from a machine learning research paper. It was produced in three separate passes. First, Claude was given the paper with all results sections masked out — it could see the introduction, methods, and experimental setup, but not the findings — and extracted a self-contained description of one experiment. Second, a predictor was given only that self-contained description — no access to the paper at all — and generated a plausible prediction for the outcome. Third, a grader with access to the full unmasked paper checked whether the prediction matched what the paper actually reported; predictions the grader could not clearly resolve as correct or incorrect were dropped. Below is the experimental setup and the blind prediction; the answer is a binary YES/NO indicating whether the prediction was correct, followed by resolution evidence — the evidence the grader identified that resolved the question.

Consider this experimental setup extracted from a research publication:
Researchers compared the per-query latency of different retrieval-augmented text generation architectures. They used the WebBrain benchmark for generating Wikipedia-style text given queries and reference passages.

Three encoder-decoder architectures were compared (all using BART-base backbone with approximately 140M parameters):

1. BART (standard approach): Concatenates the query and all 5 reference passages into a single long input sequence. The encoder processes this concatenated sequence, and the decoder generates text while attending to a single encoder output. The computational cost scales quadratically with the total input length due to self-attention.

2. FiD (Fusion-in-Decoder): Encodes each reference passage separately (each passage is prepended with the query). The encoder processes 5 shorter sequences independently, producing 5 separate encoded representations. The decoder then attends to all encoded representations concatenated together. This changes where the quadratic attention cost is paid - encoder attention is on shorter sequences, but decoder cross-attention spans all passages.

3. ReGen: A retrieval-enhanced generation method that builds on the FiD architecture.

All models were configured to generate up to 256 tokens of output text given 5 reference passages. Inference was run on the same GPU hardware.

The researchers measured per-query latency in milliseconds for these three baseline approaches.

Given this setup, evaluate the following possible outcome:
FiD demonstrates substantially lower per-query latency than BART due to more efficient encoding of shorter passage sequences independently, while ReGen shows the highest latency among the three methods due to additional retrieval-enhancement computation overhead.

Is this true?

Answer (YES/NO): NO